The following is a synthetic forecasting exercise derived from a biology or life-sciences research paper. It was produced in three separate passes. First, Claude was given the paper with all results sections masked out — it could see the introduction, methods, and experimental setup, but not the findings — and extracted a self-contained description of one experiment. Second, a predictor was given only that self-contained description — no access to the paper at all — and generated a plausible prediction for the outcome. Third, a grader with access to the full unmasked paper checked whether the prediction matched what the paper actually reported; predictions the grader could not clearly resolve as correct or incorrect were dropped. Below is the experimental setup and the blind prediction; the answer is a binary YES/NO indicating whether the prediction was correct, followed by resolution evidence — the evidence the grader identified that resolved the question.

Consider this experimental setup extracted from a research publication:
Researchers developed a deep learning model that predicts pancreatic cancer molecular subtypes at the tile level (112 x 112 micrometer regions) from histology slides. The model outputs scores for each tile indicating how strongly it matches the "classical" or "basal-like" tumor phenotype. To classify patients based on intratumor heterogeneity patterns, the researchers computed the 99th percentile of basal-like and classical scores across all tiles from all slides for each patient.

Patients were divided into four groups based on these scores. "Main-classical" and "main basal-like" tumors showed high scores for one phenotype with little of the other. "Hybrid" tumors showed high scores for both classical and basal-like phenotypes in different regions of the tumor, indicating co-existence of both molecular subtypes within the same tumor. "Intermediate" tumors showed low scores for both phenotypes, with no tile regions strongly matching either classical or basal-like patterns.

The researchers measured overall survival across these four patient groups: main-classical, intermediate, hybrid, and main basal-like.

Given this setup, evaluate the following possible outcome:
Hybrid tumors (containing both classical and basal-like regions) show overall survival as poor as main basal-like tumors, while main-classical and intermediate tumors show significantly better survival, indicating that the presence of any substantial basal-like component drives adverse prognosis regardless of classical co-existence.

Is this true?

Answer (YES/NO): NO